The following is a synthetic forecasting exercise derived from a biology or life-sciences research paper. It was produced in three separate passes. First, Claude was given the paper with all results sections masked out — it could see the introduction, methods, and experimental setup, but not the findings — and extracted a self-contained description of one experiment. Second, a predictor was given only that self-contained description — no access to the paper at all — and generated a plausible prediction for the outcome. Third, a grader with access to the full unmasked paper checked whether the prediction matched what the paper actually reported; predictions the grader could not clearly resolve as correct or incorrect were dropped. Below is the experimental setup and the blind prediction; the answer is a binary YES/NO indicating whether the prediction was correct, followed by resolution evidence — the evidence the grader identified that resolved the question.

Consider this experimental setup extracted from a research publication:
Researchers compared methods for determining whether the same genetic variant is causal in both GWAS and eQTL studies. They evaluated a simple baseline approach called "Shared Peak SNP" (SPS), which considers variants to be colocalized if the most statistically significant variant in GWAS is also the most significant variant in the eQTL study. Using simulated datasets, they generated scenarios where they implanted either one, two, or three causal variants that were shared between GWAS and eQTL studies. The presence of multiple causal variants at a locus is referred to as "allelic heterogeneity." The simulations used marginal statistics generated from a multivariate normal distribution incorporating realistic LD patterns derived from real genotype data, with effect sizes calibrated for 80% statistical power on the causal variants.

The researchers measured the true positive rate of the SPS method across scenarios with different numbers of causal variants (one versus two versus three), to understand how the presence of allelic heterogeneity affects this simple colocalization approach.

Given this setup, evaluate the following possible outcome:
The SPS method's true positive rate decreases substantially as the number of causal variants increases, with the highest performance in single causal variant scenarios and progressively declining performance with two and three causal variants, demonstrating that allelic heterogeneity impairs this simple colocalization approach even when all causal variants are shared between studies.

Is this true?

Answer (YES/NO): YES